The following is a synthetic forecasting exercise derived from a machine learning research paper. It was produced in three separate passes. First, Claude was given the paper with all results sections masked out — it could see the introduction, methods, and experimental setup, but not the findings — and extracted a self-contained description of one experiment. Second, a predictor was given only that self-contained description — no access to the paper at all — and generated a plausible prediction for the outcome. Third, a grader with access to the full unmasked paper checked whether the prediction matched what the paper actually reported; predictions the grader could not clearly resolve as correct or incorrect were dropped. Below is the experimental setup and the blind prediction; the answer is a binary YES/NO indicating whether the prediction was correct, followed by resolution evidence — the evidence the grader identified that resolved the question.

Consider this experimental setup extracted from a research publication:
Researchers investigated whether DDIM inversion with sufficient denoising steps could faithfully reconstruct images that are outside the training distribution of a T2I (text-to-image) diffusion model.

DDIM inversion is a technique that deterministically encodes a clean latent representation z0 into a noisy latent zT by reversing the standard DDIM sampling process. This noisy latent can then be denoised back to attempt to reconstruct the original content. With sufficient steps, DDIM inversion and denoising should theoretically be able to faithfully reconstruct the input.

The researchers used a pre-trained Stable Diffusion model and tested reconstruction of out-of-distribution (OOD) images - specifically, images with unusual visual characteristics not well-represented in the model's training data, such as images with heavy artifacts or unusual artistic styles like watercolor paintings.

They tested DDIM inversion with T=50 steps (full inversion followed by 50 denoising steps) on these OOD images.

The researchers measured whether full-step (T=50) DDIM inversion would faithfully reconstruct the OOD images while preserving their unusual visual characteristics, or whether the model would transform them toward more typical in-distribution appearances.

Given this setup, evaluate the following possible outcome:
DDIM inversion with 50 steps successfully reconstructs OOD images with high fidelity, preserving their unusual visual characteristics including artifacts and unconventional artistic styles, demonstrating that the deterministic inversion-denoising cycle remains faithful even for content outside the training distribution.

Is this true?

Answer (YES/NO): YES